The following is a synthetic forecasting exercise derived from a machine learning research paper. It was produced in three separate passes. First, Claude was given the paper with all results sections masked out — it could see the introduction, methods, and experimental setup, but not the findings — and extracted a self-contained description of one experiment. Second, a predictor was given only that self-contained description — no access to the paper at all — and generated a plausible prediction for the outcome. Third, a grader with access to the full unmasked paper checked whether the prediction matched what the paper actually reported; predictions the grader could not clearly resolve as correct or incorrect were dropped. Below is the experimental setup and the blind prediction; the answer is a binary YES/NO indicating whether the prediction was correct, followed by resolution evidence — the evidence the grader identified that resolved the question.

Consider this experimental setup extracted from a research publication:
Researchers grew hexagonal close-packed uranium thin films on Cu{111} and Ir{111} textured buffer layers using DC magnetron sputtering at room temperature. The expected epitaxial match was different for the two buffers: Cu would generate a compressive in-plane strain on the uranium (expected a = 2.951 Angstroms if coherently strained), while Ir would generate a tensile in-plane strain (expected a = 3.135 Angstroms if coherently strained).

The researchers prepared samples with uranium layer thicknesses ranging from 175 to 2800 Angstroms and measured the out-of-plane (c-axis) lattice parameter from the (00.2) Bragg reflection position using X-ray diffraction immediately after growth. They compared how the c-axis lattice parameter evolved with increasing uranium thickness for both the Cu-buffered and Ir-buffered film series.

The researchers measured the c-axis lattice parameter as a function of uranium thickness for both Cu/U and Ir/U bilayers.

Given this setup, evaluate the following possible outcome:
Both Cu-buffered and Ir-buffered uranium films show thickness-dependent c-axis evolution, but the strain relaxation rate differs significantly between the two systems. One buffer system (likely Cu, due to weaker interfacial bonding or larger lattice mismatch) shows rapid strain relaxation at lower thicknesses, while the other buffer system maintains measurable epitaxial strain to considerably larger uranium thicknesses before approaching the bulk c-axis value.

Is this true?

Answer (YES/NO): NO